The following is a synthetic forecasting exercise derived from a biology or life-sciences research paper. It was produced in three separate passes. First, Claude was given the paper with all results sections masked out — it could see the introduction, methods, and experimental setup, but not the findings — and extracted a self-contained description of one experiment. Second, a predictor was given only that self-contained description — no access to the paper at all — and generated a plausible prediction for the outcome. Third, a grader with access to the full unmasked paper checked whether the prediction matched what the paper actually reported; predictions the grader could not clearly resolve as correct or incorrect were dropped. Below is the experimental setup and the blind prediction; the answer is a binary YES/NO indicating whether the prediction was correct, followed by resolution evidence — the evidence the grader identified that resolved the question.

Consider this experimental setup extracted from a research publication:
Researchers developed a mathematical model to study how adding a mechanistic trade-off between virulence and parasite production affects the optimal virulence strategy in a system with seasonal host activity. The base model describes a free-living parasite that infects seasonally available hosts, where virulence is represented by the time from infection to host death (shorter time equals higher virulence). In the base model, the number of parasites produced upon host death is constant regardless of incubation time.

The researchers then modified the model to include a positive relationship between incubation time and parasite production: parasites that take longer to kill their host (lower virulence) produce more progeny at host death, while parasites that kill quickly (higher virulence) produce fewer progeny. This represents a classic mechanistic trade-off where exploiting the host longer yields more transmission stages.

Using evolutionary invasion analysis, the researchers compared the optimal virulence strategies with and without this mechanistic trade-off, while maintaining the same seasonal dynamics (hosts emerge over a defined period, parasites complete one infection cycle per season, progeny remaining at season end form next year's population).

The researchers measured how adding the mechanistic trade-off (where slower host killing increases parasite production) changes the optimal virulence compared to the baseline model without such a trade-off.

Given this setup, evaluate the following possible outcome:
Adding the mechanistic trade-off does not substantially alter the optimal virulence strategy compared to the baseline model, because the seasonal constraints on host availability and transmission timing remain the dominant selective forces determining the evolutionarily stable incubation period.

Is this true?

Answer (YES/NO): YES